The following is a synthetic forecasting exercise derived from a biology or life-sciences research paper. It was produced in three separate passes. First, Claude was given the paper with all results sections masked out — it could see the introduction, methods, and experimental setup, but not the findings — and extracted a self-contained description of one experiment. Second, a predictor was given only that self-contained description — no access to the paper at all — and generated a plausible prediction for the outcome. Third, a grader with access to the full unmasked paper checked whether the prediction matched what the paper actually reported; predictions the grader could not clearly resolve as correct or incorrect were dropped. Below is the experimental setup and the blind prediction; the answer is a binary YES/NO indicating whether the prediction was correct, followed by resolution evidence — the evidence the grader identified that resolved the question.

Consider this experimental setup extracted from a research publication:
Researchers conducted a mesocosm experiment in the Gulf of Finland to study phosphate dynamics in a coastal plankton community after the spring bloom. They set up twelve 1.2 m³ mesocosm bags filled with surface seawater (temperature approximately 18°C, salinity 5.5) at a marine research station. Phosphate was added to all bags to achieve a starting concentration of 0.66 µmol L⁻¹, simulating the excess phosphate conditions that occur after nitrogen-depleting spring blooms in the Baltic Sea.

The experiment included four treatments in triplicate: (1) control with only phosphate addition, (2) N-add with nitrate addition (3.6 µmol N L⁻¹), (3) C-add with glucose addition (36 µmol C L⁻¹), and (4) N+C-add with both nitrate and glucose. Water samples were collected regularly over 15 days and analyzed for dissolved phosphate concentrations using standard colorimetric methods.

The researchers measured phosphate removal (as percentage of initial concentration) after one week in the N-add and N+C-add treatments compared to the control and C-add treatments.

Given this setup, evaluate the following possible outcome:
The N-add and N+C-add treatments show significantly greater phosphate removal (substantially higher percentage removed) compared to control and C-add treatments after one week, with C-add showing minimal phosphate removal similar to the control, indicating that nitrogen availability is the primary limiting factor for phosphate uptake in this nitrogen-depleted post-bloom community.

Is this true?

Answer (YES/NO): YES